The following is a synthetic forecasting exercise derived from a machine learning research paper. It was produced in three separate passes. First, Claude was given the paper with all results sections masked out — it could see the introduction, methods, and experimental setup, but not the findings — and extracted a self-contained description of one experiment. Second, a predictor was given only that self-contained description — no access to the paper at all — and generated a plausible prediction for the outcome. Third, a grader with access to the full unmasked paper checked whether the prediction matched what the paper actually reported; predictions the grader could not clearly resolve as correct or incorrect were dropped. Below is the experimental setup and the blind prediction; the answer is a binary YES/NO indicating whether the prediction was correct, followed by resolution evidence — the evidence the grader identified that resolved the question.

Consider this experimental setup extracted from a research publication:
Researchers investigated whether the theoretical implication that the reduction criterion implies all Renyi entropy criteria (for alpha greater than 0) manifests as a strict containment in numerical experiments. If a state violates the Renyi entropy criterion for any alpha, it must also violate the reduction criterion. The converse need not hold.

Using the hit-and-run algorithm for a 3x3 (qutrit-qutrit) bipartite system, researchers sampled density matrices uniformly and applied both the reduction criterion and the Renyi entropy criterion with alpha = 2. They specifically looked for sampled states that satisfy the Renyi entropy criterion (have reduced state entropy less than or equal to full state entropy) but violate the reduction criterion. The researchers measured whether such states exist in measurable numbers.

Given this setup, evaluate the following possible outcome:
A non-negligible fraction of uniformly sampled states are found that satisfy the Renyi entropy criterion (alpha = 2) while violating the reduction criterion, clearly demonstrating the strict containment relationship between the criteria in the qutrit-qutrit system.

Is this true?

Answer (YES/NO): YES